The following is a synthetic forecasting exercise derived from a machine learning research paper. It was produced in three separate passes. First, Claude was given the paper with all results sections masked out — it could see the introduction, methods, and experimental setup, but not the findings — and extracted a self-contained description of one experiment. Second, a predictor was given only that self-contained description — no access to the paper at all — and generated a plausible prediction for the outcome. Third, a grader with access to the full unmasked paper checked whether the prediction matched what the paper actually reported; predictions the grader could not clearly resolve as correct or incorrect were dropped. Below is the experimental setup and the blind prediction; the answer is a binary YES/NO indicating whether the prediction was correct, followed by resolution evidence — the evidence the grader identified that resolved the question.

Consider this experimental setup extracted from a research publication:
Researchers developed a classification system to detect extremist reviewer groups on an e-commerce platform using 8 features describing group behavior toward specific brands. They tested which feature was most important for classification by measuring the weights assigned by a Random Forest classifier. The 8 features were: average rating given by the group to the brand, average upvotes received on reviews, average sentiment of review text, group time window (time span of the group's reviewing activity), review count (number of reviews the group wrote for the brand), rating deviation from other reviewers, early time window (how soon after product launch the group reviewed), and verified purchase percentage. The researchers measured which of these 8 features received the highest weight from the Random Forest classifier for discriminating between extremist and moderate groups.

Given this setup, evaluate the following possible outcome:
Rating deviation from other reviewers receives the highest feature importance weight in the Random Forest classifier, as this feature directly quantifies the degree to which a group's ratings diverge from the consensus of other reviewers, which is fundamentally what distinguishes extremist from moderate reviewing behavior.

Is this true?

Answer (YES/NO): NO